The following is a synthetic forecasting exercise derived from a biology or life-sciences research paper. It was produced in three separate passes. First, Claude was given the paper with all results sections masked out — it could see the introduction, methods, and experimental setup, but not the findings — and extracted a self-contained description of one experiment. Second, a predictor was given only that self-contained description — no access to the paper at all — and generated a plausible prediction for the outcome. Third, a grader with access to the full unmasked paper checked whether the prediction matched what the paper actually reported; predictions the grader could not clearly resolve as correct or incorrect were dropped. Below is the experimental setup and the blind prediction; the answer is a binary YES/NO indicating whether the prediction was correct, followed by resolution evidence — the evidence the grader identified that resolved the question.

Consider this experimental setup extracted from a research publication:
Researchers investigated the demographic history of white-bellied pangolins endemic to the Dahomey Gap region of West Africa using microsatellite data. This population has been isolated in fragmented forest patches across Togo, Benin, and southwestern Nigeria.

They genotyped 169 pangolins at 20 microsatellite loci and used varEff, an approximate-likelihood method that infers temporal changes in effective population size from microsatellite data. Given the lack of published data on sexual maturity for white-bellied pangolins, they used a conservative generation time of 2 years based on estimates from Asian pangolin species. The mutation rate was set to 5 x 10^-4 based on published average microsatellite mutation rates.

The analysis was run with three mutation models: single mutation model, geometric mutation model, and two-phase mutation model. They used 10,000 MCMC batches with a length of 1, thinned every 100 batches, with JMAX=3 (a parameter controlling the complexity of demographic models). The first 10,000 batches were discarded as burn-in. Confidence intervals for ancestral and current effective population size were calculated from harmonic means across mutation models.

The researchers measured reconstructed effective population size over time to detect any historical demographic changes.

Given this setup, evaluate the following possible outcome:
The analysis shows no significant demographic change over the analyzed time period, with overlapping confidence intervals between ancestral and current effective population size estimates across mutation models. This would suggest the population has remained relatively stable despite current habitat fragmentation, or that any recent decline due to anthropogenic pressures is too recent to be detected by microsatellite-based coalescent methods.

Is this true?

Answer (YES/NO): NO